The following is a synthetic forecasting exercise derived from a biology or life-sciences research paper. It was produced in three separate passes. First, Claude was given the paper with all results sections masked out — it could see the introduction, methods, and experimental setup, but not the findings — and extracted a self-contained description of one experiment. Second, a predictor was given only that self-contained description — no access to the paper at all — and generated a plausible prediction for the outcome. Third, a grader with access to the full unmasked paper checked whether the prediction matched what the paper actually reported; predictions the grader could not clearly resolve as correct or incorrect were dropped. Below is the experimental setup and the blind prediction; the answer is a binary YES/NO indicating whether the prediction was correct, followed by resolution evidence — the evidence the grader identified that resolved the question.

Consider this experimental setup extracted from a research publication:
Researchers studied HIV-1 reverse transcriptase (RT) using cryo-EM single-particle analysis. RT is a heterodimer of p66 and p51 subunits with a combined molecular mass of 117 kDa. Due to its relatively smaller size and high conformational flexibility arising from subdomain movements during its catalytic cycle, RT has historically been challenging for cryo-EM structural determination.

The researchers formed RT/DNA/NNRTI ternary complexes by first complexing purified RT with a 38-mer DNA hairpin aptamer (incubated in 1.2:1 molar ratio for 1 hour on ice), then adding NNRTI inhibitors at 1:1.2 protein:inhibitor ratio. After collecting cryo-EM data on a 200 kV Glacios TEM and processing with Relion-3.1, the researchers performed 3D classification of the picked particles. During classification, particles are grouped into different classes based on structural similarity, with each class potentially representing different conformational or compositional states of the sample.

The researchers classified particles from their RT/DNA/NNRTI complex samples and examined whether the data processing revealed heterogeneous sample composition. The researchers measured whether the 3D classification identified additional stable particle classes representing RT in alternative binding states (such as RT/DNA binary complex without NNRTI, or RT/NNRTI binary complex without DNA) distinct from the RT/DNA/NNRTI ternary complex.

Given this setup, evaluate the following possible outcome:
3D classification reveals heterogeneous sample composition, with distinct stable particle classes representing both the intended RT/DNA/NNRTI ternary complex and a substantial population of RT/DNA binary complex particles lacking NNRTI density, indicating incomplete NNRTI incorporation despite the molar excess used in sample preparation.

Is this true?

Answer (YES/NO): NO